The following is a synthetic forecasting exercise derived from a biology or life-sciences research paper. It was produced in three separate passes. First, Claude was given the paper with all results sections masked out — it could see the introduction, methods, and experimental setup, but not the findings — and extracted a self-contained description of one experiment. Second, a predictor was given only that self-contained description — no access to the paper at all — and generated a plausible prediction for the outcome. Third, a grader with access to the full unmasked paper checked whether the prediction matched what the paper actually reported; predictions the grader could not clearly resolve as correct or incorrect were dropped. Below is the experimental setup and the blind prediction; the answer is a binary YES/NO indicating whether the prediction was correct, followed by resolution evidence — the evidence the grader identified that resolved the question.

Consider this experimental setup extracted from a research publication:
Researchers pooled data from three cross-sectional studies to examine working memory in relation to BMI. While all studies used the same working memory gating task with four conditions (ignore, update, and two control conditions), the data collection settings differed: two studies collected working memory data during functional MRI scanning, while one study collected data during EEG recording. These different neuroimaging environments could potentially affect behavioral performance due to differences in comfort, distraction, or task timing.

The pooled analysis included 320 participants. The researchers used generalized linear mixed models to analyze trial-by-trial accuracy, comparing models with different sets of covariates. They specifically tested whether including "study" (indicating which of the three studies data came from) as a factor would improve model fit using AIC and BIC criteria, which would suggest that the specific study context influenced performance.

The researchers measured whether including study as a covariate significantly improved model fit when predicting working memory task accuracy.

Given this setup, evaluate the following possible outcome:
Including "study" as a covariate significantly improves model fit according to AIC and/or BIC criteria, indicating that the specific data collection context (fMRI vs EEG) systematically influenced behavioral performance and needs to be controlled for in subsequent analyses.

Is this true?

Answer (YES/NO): NO